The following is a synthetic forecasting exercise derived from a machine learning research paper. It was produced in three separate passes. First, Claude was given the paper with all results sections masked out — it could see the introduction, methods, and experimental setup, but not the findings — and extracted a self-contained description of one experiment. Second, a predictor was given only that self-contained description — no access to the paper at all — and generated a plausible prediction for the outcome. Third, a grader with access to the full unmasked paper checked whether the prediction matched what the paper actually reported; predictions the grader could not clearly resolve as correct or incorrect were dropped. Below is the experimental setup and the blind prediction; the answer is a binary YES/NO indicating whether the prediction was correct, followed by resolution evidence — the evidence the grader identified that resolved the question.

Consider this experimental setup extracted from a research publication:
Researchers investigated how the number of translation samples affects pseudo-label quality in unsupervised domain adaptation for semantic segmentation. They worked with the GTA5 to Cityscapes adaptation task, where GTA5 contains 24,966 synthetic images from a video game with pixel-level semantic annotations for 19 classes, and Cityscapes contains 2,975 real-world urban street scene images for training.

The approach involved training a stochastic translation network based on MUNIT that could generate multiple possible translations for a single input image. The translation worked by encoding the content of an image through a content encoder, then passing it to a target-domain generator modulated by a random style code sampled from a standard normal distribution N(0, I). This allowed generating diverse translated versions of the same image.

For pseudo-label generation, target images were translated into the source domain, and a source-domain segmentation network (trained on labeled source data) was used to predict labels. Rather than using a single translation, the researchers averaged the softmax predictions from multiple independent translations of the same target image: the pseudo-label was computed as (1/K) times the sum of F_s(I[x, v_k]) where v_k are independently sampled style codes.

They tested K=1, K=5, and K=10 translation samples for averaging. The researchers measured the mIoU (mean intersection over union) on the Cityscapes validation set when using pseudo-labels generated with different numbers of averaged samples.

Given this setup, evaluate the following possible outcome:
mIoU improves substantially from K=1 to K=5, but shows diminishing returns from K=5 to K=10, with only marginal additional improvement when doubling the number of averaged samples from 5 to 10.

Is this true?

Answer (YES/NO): YES